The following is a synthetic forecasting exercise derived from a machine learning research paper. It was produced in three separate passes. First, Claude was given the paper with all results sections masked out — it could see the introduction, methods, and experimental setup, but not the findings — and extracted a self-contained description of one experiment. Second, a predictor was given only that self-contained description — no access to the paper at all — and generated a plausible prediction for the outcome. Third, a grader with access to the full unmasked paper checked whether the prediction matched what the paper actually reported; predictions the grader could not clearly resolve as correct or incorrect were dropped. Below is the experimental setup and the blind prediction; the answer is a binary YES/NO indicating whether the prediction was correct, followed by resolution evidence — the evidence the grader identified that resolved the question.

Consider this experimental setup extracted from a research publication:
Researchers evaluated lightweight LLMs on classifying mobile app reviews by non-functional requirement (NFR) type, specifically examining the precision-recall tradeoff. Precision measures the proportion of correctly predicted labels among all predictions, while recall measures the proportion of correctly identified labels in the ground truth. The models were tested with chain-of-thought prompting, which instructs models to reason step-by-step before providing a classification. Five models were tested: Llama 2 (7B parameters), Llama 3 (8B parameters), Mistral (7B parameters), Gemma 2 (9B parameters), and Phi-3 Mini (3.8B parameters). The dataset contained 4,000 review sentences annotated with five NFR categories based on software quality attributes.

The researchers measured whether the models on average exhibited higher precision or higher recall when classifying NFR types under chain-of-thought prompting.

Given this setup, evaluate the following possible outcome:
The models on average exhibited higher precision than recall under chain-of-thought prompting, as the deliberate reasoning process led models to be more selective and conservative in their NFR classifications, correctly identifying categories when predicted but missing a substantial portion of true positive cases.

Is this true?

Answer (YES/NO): NO